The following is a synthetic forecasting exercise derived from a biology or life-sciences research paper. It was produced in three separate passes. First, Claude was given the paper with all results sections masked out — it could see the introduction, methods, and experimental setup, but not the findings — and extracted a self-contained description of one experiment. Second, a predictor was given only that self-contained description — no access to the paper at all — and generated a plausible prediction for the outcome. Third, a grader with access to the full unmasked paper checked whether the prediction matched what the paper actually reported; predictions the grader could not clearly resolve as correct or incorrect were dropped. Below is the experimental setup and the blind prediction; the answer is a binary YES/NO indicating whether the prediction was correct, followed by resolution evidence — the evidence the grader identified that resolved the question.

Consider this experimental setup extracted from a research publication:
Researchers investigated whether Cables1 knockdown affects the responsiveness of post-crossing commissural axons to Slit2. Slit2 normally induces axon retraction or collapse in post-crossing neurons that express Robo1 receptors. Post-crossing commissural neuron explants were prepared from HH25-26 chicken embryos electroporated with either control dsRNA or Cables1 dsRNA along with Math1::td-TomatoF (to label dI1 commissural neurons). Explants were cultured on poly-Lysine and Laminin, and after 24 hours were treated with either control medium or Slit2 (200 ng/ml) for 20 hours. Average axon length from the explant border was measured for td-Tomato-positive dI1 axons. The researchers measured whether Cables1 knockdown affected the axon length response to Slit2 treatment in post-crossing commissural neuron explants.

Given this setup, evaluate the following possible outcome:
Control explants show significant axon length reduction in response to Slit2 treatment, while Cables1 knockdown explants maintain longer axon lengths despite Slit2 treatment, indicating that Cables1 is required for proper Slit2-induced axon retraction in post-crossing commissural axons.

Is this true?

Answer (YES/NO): YES